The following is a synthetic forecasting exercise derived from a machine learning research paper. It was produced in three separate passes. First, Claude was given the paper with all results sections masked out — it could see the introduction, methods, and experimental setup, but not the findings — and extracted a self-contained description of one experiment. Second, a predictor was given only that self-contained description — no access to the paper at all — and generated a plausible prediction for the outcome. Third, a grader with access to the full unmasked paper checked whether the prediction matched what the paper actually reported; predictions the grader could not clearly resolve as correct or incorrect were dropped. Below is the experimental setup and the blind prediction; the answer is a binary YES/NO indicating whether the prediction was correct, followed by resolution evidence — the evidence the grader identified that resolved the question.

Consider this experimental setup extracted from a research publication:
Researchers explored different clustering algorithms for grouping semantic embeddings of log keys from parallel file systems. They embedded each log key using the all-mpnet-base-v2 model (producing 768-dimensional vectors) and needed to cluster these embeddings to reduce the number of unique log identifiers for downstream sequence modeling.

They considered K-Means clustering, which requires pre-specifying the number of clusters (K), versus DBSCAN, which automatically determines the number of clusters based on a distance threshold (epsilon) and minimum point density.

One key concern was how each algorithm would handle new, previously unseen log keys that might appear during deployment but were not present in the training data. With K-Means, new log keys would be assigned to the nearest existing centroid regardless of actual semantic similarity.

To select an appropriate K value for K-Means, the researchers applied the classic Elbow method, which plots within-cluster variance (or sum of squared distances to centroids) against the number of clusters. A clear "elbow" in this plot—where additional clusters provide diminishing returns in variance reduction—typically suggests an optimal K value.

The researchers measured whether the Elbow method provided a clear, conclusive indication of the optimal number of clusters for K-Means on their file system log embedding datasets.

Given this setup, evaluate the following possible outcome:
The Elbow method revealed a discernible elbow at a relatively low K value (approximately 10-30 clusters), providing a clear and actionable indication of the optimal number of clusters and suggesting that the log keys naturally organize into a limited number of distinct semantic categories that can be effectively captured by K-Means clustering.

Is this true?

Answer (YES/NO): NO